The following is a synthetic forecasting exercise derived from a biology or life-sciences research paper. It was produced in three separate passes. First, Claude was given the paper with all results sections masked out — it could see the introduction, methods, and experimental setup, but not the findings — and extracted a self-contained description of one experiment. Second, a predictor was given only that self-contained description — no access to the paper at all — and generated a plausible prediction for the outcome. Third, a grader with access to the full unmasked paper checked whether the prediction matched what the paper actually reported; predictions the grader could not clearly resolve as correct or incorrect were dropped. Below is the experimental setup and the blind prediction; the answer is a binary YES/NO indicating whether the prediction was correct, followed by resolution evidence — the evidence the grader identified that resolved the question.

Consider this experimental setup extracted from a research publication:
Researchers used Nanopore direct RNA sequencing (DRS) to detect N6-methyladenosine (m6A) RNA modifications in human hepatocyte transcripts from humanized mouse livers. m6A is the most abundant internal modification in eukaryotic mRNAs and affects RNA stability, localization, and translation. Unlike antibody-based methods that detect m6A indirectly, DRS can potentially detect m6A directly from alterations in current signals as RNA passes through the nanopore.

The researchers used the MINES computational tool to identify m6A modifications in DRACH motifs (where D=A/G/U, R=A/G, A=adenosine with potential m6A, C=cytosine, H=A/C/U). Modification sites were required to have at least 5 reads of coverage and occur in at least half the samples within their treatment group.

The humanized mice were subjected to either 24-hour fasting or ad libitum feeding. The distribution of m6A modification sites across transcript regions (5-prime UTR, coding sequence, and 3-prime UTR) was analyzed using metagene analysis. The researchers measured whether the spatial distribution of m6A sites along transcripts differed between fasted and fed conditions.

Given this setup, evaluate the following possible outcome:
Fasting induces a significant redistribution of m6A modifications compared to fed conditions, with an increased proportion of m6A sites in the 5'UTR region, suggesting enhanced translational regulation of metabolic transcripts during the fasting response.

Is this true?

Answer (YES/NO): NO